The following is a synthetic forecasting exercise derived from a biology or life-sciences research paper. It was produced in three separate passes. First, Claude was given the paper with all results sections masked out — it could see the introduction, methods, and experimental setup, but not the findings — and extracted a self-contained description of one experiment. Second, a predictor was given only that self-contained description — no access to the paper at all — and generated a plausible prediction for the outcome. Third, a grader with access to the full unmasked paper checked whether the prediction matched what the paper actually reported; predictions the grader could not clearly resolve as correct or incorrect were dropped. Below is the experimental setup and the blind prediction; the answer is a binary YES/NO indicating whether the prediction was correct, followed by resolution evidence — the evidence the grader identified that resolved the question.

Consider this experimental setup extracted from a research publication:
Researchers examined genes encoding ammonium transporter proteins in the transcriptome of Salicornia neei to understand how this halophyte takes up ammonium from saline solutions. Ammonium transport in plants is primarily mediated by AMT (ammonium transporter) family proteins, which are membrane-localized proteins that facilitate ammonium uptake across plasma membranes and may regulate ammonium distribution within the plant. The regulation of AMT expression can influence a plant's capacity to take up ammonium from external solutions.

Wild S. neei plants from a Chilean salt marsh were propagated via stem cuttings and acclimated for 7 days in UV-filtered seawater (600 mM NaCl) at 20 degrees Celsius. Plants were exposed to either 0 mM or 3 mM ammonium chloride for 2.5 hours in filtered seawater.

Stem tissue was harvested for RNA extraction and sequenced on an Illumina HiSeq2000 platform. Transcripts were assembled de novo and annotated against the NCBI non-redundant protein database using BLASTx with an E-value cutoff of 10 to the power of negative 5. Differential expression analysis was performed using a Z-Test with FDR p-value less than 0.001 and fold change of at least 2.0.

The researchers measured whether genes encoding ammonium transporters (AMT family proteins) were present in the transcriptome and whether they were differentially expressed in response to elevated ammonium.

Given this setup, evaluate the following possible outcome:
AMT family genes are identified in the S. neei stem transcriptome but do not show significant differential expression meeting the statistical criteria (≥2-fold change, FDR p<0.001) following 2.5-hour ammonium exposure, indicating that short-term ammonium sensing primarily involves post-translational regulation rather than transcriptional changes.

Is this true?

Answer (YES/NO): NO